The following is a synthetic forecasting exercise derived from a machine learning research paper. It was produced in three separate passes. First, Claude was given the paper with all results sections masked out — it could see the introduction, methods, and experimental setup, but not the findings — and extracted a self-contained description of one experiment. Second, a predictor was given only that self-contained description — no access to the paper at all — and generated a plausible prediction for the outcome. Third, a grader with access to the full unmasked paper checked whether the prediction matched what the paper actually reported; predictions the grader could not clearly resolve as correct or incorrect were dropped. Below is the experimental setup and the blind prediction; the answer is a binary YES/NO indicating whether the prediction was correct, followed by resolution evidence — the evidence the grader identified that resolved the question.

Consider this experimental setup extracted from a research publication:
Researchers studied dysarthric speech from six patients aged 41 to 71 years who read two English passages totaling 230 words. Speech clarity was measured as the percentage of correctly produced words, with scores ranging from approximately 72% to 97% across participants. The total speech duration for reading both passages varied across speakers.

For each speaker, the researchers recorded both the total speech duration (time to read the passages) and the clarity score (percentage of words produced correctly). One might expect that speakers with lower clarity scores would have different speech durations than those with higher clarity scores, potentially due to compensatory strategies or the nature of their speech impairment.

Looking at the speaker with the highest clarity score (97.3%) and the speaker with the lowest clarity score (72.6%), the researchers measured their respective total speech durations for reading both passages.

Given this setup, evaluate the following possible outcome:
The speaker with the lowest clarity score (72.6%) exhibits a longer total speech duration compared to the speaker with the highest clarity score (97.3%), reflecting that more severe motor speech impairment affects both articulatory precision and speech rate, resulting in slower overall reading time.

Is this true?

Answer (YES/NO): NO